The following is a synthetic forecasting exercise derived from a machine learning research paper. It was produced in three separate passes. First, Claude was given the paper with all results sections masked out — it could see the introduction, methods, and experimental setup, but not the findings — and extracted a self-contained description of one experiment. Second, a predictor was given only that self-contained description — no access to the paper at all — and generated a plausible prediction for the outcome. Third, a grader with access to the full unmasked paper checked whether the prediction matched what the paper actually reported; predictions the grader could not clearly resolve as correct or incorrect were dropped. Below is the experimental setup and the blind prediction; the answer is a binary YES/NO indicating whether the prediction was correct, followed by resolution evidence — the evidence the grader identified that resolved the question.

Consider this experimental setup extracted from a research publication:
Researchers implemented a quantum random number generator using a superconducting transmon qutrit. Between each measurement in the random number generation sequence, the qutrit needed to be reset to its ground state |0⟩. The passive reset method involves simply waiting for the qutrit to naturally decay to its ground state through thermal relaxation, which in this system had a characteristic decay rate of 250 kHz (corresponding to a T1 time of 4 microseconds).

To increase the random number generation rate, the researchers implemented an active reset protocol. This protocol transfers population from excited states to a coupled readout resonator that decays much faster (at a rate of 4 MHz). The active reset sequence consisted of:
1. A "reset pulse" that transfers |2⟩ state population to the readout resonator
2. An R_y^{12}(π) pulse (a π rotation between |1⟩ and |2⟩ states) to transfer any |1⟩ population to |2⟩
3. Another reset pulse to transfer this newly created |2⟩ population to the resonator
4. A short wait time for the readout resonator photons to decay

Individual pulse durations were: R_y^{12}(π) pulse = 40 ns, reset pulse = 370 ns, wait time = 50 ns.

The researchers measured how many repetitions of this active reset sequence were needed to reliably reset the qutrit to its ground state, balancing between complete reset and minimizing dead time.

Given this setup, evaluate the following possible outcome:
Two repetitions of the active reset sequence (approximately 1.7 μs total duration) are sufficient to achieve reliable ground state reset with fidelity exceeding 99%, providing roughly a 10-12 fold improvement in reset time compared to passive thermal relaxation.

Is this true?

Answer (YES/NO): NO